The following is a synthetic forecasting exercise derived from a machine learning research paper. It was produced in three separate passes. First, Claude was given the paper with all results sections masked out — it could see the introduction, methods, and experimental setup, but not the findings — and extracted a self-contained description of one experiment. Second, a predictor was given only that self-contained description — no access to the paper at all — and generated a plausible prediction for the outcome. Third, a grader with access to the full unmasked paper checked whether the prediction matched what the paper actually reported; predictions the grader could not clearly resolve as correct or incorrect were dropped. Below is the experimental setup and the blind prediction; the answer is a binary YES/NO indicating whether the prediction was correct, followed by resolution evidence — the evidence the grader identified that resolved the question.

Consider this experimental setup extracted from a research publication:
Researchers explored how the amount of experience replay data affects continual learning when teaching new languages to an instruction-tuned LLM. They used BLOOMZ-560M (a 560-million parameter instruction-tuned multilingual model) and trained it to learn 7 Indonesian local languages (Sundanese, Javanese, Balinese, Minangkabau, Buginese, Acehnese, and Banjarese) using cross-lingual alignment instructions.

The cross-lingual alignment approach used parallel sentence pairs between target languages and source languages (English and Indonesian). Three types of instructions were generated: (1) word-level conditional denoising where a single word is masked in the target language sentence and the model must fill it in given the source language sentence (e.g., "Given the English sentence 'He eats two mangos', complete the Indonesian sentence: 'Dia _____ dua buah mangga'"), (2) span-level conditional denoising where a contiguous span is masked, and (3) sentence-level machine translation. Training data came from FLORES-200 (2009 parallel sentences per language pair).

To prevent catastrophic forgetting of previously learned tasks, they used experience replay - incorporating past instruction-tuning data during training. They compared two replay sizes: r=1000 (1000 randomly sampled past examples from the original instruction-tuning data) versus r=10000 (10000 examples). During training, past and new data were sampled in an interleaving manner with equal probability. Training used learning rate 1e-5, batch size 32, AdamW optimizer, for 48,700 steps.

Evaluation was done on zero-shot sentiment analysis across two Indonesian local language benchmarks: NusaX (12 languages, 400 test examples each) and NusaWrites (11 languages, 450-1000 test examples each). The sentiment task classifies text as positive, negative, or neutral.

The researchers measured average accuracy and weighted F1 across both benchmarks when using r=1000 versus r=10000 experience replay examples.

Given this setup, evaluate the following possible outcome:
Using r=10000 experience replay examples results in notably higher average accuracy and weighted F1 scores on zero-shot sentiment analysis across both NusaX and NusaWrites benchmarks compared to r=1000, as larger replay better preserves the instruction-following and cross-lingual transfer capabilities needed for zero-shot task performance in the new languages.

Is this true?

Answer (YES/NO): NO